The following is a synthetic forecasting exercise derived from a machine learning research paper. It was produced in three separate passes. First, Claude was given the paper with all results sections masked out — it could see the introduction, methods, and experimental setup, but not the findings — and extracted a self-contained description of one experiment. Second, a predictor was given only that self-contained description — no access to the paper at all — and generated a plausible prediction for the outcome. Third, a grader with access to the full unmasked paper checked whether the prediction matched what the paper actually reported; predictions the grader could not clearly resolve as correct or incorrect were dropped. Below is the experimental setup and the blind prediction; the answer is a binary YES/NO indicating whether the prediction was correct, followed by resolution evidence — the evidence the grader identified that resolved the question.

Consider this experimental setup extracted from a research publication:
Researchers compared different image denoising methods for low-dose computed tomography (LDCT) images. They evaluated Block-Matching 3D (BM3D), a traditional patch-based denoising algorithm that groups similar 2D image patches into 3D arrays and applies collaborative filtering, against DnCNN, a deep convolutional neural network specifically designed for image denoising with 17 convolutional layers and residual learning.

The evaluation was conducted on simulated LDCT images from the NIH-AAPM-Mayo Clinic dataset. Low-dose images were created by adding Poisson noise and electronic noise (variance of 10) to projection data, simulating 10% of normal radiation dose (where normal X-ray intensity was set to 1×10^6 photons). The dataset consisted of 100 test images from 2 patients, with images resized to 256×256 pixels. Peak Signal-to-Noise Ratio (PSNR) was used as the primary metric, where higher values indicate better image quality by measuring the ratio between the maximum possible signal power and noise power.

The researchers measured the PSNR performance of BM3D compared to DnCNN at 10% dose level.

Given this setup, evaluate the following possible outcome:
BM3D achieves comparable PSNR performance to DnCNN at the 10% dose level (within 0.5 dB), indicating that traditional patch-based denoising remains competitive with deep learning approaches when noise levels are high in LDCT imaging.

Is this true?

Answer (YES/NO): NO